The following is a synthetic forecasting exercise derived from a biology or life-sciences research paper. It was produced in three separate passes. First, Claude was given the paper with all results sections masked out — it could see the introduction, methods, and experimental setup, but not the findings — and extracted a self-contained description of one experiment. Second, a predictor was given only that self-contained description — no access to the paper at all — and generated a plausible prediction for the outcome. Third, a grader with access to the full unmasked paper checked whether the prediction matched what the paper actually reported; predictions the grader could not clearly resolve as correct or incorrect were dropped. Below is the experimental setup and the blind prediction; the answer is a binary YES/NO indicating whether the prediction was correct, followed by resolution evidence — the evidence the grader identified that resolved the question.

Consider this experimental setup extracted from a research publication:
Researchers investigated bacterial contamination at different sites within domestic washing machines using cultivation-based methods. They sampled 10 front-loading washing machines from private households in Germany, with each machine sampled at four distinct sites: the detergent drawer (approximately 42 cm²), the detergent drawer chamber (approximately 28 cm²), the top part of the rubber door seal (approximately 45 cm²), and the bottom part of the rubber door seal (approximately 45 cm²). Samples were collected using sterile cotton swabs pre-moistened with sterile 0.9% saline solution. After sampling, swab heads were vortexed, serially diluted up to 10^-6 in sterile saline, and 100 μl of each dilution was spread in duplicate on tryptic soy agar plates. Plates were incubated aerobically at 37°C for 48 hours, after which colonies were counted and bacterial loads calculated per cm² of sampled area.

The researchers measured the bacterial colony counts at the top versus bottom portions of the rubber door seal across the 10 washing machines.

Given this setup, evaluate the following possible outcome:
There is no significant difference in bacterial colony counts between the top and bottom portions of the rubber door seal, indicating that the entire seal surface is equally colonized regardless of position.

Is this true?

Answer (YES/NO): NO